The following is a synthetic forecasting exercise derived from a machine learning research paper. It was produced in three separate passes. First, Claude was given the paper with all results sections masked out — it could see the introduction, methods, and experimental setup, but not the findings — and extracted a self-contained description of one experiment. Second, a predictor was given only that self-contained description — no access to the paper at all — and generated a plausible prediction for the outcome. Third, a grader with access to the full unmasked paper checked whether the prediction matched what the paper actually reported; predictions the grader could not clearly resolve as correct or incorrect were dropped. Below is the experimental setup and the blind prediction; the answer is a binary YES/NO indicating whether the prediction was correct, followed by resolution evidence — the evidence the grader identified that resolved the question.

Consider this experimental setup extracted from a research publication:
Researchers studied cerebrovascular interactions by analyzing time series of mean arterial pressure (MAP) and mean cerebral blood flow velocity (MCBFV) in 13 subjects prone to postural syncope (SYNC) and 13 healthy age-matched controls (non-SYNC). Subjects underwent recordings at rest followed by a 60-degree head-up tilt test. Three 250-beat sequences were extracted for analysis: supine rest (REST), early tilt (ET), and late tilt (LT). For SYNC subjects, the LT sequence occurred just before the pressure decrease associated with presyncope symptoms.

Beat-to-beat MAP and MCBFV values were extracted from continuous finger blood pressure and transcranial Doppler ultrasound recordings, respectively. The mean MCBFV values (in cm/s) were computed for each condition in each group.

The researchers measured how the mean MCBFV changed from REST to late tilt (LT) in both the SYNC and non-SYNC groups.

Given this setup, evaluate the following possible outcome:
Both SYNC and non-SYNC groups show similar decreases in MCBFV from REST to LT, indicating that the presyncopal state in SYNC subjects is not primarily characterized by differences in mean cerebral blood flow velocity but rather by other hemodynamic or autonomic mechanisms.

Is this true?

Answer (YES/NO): NO